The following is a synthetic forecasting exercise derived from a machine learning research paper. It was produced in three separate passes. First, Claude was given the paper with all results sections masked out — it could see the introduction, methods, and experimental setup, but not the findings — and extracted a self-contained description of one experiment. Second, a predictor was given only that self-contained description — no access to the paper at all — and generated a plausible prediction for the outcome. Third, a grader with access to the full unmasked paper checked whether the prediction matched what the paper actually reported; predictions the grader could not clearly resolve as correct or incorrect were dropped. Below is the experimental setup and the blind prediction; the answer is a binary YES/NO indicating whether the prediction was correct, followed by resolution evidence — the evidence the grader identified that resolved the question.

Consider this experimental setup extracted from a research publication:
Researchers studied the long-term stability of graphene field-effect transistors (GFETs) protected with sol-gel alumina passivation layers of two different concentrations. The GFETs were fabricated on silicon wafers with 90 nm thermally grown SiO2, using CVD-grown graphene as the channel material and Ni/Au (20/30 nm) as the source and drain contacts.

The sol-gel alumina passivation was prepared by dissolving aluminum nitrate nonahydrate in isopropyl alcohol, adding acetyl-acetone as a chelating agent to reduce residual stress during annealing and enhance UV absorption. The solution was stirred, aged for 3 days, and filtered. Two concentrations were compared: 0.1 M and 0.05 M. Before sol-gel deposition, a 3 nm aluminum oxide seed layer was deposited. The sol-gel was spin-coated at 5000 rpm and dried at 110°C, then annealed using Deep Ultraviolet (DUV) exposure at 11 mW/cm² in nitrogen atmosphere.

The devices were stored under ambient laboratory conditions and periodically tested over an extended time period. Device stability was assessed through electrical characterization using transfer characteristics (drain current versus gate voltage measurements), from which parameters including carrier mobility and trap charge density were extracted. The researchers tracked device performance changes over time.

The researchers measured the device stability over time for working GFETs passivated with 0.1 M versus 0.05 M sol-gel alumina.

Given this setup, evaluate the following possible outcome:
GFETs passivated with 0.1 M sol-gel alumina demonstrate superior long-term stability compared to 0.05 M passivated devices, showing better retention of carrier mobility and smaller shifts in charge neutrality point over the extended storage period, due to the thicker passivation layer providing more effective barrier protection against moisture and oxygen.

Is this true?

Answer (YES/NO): NO